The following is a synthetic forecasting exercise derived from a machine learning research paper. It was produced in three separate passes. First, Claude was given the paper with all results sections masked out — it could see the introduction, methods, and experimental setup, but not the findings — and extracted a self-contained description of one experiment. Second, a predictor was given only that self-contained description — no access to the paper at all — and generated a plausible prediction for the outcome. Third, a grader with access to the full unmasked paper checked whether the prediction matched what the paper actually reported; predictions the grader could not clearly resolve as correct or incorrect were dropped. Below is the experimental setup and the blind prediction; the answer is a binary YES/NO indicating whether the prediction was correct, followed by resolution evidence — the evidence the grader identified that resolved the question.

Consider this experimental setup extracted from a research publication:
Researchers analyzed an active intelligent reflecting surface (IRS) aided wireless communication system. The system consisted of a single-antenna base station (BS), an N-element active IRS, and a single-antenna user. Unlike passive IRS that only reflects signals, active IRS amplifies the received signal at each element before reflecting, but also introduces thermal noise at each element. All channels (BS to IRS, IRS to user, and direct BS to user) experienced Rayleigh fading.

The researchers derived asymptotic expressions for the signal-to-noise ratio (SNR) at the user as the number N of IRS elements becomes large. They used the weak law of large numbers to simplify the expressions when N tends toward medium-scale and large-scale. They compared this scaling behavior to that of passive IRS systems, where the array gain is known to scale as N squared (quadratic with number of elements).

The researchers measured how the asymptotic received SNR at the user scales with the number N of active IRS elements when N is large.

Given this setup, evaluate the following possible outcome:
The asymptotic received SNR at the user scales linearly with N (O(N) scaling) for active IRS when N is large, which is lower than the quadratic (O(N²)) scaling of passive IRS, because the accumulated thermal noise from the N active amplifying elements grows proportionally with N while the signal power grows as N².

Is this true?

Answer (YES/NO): YES